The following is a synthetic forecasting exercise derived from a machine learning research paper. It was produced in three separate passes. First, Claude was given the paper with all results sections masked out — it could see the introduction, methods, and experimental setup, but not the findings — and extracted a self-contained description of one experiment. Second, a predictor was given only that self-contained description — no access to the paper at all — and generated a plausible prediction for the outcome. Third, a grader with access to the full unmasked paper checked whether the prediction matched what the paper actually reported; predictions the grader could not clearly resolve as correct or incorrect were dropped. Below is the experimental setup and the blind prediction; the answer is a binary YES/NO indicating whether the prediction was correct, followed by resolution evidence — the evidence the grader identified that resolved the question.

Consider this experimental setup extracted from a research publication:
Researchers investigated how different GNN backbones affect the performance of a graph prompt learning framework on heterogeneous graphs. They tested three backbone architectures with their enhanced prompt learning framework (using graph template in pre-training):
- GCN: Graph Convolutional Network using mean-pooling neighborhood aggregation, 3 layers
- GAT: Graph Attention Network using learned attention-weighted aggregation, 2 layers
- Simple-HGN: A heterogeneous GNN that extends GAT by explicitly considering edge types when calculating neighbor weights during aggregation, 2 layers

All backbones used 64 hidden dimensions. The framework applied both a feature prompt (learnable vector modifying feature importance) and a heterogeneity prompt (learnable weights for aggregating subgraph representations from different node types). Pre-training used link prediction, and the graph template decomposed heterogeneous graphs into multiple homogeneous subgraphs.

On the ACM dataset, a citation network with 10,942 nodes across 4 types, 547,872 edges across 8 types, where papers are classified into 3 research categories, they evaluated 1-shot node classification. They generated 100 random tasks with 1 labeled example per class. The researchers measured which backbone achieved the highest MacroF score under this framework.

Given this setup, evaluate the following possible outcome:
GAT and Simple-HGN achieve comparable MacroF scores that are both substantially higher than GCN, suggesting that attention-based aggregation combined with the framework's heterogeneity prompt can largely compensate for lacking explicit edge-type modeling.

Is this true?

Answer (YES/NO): NO